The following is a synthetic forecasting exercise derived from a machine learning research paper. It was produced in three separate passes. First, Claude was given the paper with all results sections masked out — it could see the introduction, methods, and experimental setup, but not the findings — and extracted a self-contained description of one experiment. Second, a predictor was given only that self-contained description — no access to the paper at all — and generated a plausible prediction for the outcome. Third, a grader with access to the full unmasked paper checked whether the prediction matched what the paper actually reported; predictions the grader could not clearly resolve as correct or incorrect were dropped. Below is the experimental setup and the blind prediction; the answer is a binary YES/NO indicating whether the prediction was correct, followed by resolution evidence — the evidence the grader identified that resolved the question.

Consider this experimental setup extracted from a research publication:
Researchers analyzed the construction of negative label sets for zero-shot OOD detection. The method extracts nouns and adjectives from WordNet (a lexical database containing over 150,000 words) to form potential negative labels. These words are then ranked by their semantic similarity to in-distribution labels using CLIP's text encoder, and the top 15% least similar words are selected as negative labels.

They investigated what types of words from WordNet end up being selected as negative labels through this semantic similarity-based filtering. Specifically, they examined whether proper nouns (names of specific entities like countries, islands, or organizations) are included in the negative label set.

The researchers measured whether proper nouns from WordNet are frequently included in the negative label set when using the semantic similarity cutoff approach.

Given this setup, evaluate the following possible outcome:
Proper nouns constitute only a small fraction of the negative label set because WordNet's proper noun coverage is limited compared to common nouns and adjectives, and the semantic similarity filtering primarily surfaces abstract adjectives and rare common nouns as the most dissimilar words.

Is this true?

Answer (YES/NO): NO